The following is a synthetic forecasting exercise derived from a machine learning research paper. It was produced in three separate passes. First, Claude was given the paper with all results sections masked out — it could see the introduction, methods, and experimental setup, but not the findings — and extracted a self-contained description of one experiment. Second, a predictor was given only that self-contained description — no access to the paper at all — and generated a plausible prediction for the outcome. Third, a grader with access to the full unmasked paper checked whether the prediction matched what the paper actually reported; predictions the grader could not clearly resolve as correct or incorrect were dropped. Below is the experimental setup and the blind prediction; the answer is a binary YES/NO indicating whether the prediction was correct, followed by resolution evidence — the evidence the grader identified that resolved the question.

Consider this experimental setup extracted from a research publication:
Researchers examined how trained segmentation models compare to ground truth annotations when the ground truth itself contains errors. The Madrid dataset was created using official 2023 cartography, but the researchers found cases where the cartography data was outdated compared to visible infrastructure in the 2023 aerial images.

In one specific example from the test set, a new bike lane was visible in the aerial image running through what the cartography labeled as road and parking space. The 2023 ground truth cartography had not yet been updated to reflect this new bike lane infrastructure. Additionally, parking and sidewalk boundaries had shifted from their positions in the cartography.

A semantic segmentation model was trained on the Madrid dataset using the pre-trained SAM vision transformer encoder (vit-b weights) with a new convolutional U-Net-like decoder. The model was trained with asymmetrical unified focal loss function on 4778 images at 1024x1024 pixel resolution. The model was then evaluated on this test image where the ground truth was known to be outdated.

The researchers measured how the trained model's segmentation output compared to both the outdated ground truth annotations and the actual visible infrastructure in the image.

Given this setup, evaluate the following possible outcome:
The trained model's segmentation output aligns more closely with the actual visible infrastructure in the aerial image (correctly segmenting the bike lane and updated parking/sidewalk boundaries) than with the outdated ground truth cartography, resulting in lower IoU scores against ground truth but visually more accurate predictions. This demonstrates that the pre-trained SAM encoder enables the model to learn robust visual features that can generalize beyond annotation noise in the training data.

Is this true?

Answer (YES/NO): NO